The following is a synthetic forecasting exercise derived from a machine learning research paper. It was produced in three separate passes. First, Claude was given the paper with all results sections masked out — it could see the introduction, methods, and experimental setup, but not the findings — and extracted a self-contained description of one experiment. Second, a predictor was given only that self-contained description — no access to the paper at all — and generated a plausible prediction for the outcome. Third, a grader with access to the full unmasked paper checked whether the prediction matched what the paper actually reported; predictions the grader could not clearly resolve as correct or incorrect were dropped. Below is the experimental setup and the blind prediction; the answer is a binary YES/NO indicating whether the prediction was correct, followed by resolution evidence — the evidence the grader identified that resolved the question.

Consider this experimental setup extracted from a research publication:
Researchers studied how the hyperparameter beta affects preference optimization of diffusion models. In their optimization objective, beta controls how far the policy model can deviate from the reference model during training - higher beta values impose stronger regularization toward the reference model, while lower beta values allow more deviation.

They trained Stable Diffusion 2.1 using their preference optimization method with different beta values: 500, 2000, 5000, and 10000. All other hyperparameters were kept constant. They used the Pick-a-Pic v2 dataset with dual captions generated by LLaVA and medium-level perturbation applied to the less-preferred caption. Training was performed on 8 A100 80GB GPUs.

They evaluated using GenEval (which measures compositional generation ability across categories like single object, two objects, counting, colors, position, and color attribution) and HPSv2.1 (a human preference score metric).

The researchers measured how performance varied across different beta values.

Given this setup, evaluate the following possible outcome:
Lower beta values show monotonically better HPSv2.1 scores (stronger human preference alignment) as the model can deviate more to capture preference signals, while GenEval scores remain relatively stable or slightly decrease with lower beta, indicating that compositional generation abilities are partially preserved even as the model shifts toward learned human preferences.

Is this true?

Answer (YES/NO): NO